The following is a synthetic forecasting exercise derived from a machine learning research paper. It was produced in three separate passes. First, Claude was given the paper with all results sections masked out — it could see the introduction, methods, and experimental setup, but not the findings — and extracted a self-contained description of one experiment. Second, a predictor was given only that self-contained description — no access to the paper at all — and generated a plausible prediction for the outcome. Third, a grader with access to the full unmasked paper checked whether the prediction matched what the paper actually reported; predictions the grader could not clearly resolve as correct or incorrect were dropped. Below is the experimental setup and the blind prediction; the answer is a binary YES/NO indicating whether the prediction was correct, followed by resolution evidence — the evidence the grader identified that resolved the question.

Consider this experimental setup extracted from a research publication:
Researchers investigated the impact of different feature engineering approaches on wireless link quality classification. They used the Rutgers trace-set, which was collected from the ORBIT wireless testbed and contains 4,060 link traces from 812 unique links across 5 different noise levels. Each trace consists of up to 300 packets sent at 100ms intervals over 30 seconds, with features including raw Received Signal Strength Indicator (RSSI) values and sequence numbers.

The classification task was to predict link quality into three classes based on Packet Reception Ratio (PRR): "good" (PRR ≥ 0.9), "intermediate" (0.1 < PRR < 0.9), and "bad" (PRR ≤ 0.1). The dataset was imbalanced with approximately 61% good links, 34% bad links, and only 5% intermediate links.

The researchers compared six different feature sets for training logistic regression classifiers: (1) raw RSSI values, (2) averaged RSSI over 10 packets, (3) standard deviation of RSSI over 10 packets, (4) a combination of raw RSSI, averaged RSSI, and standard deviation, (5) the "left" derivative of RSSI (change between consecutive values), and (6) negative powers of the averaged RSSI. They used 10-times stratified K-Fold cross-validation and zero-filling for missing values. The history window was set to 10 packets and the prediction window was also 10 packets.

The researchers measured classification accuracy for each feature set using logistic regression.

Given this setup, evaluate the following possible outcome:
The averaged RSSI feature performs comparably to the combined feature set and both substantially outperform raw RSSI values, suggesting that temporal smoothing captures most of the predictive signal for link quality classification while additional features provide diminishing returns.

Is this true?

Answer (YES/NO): NO